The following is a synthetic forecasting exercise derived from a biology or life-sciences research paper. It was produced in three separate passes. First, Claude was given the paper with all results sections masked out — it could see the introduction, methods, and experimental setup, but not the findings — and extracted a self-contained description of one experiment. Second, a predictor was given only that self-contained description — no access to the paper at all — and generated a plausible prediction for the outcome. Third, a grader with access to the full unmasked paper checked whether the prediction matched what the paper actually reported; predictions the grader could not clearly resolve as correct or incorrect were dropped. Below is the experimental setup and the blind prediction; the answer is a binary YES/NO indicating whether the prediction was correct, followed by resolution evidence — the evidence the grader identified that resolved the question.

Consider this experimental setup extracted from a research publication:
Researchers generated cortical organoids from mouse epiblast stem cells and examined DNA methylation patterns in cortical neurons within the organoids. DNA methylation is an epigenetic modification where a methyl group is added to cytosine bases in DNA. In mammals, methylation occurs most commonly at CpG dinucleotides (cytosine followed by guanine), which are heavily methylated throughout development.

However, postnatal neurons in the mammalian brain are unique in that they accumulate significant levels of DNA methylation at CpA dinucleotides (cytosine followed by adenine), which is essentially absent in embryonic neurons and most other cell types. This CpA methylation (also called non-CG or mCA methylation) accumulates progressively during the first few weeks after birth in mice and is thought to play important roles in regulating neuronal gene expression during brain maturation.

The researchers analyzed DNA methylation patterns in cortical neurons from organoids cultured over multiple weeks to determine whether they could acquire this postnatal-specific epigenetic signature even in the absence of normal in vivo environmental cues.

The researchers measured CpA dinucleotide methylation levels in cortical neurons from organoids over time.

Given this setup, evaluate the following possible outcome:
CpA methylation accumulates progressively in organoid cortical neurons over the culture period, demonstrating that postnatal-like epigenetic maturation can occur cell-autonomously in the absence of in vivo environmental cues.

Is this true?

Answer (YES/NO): YES